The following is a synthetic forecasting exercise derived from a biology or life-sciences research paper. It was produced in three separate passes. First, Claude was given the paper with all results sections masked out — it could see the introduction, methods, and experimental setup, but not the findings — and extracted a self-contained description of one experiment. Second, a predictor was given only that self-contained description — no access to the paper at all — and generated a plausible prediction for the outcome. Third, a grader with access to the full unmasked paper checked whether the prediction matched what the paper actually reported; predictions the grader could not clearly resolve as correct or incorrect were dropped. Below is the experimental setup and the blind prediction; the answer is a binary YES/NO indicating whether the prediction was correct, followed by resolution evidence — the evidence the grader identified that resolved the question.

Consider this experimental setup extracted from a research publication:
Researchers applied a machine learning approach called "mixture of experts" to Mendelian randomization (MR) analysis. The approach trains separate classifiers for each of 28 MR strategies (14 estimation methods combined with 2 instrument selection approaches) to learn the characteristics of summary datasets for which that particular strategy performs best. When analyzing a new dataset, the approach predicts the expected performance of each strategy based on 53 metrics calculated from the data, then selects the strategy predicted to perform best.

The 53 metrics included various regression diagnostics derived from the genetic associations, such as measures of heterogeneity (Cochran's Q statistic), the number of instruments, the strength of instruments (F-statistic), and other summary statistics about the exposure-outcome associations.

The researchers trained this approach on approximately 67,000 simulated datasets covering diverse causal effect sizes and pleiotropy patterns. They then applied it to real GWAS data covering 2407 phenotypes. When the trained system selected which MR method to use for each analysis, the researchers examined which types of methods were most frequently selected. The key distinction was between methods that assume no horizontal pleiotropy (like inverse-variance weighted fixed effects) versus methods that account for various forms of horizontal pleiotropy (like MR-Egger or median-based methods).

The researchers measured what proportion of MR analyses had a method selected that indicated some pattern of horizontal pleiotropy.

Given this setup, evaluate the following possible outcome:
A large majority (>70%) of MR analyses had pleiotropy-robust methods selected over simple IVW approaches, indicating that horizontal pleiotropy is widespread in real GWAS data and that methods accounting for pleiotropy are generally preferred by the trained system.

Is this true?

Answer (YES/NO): YES